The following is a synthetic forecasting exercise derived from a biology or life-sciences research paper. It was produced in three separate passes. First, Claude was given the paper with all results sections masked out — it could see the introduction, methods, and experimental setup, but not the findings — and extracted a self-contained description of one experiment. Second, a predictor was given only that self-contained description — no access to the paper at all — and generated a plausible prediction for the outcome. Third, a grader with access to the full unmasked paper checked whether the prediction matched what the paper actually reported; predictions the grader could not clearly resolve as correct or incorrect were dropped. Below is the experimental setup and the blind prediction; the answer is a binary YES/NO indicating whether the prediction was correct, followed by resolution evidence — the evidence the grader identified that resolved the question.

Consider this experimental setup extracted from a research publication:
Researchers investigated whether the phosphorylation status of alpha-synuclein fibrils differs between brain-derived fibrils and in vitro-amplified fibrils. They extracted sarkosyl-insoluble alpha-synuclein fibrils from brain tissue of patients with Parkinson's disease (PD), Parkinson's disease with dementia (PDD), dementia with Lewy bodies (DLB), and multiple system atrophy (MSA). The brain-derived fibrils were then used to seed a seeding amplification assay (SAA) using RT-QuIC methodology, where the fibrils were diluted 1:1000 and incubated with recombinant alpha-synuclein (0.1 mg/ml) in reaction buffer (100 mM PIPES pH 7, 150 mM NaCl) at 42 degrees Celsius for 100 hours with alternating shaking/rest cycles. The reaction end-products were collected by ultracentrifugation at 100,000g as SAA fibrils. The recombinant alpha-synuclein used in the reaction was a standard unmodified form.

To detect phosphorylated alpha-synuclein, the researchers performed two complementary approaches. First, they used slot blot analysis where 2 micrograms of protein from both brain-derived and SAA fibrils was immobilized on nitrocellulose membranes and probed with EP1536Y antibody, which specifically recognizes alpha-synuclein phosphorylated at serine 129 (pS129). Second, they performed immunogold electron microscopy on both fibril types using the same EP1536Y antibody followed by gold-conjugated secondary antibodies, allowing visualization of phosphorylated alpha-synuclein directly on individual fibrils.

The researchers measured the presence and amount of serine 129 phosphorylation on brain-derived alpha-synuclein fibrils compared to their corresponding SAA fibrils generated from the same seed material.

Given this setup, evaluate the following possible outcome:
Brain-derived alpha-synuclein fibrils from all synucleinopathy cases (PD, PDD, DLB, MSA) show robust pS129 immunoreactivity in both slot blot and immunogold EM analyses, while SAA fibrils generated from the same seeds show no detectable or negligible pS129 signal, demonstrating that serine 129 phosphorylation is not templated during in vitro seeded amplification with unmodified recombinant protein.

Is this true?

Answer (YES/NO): NO